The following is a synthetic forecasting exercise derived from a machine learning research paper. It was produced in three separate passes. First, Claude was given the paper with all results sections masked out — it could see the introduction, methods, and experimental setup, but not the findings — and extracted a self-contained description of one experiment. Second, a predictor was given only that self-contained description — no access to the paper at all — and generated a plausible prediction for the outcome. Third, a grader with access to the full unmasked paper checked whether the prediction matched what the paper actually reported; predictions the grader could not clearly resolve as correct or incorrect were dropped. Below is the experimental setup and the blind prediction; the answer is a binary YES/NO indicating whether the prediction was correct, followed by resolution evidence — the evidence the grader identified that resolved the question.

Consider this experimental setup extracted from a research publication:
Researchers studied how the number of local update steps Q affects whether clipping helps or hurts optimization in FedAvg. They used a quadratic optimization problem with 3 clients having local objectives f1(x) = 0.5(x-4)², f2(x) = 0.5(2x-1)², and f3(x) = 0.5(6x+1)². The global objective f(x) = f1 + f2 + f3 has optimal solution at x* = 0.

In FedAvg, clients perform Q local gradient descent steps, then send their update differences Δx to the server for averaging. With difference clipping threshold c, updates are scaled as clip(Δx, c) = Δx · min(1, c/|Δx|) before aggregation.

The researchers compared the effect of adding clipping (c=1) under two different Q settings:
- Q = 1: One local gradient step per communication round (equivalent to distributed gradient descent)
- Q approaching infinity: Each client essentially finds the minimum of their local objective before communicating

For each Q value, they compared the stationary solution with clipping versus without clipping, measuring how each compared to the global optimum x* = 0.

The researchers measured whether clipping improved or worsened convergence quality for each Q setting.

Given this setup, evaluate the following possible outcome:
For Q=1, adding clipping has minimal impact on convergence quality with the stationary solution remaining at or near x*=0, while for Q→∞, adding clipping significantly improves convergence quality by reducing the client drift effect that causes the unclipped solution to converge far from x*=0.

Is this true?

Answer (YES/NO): NO